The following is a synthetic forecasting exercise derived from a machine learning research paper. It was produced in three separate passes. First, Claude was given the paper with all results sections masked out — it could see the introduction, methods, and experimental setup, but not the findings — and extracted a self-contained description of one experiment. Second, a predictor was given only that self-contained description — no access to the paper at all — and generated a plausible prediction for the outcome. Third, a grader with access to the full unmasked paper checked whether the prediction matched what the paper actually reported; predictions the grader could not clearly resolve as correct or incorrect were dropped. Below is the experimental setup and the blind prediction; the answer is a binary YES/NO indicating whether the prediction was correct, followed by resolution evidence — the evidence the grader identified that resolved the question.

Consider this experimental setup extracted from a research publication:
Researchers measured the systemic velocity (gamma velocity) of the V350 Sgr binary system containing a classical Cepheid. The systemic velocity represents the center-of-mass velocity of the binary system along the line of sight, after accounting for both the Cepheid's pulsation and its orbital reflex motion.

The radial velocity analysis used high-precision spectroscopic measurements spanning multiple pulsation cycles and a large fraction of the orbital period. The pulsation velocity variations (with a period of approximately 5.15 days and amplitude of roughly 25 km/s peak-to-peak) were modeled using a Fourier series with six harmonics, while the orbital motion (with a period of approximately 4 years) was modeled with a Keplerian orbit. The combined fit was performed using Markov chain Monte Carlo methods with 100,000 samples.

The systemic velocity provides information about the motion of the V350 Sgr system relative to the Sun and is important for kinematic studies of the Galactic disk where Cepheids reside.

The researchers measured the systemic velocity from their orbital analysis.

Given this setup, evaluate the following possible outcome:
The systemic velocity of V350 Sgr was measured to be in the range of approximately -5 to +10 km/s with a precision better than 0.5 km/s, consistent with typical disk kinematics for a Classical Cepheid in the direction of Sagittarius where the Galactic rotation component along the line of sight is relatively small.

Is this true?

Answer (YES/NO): NO